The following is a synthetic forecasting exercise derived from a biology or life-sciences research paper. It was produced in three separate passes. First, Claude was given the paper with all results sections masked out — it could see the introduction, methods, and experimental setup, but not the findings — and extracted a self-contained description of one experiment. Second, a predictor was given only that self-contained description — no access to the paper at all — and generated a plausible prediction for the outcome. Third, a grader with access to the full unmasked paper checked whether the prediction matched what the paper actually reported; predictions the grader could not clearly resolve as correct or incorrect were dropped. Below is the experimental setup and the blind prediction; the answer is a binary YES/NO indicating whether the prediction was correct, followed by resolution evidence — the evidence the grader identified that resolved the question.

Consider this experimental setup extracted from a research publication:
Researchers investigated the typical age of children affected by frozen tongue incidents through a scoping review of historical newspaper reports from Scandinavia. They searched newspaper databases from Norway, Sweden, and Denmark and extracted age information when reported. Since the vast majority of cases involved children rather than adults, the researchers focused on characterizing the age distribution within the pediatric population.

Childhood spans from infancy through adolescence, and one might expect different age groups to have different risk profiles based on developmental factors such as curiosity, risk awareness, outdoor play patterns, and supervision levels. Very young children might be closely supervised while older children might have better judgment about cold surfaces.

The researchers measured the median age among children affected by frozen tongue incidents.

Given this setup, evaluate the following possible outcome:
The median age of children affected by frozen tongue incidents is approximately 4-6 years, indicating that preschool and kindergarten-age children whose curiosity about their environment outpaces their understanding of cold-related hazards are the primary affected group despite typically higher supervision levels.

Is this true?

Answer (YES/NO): YES